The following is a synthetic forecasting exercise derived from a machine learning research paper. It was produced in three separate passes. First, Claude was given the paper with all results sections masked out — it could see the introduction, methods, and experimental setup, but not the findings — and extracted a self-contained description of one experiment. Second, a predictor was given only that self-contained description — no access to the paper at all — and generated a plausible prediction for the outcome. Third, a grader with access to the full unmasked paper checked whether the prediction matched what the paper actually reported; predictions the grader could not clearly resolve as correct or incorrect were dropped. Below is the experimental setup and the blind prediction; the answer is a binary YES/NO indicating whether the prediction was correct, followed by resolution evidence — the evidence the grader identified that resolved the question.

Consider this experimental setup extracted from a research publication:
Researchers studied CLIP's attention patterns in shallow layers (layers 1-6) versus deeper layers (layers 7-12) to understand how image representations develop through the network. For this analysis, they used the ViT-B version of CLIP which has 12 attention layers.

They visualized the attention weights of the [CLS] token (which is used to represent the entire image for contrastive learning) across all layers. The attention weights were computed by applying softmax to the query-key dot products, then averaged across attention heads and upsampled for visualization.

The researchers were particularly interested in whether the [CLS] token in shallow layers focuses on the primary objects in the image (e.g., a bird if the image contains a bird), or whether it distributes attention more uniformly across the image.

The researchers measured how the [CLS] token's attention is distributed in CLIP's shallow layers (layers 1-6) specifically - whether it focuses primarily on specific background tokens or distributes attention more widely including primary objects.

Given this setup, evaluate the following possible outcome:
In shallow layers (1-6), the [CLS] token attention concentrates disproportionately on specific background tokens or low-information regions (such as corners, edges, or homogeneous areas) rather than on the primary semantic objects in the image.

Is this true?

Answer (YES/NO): NO